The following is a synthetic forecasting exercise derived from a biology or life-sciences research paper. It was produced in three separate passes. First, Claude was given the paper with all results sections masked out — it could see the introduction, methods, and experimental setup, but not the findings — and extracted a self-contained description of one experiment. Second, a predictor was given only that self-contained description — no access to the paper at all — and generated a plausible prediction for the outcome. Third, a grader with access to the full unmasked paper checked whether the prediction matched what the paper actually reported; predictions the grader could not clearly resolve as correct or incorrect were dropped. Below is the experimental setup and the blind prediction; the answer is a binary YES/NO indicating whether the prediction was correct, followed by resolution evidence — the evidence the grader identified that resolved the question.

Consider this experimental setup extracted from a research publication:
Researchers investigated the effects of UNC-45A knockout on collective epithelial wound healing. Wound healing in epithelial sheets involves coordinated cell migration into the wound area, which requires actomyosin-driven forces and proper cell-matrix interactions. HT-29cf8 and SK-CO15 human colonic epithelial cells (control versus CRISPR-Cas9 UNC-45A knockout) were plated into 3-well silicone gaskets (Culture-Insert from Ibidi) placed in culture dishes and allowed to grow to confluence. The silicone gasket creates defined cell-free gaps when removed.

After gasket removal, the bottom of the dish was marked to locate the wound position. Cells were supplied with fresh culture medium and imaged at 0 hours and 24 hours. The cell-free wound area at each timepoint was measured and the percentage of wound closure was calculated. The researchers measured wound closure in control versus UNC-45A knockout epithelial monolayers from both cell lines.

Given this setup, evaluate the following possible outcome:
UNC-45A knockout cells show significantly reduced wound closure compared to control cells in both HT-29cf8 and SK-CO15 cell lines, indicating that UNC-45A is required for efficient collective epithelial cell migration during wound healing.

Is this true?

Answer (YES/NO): YES